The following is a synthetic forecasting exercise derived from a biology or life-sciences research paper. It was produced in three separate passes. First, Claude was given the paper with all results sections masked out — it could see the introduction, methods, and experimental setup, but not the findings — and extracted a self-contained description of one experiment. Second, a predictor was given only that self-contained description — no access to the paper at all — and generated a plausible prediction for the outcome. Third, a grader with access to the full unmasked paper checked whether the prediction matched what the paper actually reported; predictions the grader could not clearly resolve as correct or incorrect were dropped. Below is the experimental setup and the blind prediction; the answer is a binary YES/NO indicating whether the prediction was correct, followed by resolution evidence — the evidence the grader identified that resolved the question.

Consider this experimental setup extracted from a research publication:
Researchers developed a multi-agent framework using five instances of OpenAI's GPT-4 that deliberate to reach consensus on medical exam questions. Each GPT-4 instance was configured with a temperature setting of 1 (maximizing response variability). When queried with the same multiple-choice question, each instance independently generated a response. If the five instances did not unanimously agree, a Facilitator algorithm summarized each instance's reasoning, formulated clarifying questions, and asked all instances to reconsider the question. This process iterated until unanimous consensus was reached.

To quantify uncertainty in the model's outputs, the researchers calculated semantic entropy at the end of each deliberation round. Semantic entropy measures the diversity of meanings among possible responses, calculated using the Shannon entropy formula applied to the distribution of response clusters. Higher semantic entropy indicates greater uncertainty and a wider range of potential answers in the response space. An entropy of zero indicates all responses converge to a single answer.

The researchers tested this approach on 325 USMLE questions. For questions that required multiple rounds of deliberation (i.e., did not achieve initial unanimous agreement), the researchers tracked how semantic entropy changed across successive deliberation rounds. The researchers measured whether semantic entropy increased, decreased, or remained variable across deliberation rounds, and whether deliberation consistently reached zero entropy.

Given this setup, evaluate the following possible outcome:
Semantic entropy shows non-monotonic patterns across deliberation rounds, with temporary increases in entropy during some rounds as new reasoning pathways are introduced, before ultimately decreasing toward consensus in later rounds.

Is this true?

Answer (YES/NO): NO